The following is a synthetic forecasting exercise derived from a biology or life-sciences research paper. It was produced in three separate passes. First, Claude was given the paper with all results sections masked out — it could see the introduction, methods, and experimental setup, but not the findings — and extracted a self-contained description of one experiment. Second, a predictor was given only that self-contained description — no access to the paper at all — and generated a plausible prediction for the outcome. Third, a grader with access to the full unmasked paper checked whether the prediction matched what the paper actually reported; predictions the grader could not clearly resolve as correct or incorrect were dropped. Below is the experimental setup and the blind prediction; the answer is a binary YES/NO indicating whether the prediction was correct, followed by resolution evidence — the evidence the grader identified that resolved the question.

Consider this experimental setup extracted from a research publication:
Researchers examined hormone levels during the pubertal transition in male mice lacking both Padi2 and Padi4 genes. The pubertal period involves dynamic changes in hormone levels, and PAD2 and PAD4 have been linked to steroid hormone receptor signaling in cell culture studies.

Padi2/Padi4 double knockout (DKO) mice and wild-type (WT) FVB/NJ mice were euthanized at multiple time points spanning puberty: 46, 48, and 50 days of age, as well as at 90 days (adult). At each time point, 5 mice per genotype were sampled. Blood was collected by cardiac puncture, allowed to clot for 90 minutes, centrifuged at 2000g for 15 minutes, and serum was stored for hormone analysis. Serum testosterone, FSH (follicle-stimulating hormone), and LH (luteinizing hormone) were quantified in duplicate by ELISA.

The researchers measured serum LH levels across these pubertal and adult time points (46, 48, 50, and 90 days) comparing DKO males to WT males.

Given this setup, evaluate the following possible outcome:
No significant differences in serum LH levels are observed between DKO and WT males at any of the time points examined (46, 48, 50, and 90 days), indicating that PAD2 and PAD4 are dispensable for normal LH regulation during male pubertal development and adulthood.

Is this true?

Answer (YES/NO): NO